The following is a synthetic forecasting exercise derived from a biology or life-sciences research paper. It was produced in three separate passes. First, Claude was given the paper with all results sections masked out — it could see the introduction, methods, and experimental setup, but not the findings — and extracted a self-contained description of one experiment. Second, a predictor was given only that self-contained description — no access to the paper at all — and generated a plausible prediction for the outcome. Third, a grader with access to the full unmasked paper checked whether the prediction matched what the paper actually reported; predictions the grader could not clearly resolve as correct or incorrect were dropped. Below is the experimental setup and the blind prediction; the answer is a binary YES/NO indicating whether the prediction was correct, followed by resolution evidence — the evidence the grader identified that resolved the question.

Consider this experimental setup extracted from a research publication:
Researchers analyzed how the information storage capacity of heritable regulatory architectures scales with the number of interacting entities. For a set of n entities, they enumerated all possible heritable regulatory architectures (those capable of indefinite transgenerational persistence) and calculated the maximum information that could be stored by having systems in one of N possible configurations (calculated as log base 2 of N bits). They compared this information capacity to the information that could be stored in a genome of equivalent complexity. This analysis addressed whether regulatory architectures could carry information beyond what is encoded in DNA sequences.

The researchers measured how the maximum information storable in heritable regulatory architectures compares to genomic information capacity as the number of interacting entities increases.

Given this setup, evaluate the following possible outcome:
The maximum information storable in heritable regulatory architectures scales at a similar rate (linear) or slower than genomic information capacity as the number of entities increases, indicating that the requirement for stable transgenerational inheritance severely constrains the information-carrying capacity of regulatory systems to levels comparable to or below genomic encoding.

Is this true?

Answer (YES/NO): NO